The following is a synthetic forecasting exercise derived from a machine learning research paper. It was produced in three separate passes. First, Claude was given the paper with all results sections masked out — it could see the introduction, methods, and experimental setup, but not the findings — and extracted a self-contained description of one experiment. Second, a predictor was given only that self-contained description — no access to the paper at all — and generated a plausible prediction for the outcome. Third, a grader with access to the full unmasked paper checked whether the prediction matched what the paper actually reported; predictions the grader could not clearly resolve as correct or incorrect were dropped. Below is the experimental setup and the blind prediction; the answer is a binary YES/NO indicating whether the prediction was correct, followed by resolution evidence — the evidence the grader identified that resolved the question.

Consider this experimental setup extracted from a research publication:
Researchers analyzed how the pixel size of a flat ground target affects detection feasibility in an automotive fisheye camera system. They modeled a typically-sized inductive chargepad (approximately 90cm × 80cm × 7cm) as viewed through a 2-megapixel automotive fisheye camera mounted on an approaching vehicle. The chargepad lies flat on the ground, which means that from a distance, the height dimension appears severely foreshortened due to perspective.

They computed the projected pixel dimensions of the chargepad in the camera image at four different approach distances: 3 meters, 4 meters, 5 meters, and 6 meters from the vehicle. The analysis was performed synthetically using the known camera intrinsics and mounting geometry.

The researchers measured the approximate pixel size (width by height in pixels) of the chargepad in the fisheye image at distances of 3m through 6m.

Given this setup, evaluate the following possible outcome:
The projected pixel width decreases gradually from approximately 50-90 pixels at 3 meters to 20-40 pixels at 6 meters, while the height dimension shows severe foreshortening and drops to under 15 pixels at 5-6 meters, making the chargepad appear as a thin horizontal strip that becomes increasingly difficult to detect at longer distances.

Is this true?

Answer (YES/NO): NO